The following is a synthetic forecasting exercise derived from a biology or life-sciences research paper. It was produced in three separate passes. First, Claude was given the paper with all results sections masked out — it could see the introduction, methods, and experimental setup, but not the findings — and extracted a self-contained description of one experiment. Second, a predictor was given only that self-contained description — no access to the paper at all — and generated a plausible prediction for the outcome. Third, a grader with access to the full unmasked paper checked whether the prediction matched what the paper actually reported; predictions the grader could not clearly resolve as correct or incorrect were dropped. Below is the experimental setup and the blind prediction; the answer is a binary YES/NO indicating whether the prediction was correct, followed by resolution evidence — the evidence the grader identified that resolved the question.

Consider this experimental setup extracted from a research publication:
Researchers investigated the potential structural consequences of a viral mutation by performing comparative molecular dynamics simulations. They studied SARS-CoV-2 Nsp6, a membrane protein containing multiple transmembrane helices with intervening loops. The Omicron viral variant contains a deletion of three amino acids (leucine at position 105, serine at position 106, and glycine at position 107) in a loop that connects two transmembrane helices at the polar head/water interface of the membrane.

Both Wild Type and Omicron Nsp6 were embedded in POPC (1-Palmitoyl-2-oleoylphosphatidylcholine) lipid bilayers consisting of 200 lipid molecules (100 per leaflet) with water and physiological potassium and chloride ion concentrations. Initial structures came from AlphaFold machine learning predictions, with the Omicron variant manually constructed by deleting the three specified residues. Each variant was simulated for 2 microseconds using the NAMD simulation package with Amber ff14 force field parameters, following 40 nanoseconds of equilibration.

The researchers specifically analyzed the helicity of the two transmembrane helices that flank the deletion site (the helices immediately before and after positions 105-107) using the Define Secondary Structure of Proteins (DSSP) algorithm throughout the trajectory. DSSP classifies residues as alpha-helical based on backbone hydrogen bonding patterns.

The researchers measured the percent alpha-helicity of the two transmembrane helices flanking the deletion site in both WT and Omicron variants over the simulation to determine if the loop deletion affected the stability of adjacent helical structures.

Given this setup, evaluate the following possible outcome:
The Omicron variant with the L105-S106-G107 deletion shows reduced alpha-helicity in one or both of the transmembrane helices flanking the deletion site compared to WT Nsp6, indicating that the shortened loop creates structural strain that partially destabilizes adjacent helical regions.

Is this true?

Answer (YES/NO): NO